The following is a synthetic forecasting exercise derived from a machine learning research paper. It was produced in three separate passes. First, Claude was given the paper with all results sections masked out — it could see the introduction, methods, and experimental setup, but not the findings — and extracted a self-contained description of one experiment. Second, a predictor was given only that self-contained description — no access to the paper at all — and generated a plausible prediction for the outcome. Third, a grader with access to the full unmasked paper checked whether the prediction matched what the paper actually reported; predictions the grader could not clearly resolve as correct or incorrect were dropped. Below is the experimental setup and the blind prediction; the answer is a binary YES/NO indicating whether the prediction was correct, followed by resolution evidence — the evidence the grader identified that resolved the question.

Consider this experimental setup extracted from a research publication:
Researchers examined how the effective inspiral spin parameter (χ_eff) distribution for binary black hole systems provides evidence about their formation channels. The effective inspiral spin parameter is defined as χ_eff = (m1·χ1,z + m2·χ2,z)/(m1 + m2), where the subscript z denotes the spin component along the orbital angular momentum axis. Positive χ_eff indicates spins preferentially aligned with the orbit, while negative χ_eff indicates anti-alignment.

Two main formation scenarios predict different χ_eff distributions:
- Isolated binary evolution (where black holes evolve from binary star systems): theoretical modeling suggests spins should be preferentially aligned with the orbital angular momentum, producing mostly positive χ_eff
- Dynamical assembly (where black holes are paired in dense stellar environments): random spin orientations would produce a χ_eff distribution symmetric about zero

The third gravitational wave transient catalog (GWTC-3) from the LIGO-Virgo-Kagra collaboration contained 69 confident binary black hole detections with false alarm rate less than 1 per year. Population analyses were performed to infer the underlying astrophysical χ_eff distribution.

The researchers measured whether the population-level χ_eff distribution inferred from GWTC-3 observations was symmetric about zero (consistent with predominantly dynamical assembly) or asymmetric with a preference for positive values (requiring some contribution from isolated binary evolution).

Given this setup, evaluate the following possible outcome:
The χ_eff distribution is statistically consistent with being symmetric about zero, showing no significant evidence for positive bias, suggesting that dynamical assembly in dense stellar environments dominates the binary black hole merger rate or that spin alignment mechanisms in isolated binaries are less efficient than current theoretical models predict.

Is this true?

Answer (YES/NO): NO